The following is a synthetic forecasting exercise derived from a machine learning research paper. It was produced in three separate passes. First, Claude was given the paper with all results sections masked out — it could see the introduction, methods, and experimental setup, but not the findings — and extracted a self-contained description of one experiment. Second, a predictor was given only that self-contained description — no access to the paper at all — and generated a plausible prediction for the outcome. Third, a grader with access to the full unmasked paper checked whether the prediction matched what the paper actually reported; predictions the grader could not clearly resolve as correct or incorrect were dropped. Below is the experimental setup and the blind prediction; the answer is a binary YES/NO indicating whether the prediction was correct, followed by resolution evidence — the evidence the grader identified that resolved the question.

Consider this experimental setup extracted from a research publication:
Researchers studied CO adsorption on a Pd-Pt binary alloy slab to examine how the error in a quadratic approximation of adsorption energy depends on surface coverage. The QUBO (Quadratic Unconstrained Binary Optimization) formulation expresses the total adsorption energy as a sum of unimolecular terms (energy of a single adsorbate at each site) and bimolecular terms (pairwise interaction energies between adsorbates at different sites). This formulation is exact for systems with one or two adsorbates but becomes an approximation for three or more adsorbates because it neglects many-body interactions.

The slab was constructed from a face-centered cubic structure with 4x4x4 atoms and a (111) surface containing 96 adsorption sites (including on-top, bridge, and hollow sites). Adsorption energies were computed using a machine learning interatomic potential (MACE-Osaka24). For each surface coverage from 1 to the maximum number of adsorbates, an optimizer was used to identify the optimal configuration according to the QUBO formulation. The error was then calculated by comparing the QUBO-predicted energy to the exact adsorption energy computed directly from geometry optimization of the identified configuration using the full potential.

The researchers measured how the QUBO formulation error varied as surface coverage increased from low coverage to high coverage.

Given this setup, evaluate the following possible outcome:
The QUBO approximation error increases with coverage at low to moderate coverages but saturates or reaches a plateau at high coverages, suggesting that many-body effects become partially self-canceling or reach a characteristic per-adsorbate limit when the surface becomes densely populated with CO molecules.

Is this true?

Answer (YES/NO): NO